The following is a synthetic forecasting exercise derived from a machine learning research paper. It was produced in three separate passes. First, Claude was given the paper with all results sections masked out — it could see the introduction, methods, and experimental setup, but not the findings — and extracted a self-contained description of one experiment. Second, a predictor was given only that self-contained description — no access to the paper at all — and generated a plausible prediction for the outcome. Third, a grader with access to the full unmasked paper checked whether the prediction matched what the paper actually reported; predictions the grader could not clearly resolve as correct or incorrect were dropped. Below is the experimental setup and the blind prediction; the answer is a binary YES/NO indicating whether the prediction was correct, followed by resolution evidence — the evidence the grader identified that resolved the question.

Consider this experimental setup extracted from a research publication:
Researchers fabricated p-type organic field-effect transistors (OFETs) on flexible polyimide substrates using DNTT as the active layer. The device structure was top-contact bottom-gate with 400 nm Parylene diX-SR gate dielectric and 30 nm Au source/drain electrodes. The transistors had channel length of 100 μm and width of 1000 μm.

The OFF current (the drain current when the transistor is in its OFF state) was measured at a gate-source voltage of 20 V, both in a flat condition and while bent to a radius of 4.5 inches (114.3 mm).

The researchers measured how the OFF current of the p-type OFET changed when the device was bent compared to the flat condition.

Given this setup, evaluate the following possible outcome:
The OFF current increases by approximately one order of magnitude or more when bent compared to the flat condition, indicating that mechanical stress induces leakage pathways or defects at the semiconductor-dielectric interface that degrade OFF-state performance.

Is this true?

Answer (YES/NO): NO